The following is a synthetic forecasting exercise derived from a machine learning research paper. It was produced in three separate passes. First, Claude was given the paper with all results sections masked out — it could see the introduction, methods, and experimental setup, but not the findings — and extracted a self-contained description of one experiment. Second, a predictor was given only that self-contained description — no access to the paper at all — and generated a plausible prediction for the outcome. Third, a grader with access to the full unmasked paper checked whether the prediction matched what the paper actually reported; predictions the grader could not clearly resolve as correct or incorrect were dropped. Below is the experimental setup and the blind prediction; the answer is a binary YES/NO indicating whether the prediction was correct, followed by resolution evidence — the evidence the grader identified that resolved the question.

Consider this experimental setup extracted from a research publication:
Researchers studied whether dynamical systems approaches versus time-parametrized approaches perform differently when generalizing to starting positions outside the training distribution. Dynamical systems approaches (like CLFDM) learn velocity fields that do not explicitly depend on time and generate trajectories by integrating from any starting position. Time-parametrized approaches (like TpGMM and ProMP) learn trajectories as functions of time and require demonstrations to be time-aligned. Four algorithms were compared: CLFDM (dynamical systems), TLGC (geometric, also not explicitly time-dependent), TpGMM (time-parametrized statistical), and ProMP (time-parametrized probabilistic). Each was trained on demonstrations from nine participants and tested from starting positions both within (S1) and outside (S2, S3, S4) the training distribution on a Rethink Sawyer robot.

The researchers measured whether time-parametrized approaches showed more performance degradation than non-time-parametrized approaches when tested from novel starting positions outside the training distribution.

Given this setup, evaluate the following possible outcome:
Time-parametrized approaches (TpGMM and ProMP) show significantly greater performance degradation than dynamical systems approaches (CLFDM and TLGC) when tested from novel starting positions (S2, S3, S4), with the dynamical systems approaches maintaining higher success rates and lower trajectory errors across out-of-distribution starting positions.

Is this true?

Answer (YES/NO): NO